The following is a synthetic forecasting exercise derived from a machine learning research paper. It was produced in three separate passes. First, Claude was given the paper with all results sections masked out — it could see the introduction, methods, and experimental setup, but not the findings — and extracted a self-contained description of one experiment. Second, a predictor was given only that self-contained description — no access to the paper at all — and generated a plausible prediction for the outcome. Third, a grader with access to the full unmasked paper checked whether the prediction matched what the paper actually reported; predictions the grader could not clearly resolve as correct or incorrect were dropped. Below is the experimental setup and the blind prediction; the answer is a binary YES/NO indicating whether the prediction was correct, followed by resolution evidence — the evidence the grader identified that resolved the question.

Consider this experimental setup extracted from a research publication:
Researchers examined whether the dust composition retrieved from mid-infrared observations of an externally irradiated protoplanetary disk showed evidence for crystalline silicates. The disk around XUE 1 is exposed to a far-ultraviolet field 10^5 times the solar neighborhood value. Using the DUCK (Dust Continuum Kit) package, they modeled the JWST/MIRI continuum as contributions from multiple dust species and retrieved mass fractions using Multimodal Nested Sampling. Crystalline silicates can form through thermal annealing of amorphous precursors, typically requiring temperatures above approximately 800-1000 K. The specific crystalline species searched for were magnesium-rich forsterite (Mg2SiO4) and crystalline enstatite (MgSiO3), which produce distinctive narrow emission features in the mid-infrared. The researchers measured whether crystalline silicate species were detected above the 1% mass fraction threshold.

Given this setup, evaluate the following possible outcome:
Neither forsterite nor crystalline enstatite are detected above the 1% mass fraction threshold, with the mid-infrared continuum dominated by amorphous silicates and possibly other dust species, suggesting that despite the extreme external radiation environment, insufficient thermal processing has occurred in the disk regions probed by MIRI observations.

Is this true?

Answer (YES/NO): NO